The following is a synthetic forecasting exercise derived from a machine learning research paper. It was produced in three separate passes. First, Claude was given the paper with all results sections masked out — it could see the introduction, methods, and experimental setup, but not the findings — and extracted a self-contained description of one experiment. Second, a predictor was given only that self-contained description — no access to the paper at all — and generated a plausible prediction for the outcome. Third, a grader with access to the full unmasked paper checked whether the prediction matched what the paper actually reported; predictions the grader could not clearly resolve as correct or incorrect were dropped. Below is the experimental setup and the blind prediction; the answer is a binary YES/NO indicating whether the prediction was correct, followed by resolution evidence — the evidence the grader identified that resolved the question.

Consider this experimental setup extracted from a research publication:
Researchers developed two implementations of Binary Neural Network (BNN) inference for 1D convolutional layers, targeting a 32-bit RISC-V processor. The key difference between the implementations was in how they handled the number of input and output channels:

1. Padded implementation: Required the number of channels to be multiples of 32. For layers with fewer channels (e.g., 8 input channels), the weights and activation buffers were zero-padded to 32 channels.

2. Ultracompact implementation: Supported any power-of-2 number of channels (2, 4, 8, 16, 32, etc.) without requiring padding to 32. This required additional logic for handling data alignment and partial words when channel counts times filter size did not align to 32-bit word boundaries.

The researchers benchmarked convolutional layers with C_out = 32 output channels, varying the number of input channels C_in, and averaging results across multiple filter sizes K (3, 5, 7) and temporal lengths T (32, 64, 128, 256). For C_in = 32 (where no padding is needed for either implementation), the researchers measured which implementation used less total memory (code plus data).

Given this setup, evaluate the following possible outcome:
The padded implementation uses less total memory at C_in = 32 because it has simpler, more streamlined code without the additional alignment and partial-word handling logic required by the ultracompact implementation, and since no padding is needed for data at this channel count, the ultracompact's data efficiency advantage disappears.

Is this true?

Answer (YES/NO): YES